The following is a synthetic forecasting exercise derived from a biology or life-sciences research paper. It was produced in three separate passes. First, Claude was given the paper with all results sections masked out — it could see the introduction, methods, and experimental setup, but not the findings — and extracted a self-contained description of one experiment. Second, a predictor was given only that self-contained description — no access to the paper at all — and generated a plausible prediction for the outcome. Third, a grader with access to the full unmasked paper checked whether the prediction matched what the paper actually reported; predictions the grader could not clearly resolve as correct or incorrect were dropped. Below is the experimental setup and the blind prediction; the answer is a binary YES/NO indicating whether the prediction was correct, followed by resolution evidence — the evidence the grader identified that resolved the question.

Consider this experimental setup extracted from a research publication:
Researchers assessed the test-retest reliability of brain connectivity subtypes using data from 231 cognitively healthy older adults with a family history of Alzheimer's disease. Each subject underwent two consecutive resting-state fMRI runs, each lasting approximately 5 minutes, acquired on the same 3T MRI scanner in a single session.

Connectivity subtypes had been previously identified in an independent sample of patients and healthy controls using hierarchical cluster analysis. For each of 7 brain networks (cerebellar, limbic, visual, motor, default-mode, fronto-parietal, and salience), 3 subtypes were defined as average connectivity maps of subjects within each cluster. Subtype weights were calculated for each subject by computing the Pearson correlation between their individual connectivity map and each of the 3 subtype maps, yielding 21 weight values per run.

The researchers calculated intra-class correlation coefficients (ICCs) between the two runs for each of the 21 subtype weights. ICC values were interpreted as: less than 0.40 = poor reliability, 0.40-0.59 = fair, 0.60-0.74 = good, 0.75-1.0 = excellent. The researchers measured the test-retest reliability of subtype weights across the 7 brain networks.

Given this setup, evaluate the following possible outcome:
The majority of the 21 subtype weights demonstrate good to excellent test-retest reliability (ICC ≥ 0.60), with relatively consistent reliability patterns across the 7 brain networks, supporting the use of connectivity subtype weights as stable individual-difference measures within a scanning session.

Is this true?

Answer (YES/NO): NO